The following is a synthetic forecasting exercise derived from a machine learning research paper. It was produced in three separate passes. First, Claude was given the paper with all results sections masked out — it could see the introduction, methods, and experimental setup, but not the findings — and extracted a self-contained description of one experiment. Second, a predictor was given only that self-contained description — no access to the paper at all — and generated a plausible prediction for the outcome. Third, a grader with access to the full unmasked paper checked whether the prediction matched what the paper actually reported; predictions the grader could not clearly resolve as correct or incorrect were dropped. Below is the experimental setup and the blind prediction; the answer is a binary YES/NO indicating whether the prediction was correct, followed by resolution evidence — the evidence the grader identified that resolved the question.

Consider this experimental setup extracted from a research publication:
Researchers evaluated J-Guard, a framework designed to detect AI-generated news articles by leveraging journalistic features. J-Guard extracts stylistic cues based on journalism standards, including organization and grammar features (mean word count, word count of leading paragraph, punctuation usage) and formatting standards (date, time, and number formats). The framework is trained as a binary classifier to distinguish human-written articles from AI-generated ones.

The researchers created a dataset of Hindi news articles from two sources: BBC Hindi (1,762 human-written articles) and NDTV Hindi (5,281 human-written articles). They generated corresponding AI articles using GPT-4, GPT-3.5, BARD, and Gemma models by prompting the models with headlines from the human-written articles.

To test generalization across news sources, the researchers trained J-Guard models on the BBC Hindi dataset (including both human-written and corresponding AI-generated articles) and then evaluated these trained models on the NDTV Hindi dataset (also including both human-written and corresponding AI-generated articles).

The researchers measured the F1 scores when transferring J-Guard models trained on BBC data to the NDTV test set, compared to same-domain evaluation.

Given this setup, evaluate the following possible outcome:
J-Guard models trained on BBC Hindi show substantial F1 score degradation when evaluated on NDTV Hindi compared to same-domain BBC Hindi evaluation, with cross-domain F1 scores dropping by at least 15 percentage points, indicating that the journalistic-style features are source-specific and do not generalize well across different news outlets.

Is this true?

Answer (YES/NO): NO